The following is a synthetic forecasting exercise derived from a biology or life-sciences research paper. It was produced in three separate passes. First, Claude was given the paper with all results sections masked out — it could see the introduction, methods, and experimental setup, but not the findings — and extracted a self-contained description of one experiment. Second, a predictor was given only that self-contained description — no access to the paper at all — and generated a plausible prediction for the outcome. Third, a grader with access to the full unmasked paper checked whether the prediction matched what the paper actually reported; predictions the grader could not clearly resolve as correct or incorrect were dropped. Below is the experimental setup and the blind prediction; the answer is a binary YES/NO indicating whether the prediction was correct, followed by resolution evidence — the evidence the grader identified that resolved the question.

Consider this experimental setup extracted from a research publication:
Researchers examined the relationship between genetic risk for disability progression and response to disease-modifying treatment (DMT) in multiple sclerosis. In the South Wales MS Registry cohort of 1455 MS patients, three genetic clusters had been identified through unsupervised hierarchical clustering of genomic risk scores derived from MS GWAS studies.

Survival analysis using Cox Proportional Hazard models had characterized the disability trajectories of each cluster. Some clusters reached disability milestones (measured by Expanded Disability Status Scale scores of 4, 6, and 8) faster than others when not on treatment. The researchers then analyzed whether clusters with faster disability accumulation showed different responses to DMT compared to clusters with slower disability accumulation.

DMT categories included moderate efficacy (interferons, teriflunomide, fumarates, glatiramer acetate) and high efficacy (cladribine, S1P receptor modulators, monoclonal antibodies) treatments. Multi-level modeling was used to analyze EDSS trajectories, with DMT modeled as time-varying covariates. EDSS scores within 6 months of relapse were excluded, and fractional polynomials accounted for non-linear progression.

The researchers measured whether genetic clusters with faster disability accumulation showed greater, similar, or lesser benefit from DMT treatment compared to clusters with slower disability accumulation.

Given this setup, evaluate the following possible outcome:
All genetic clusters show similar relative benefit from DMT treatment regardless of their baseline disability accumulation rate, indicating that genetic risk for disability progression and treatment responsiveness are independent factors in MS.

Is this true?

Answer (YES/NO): NO